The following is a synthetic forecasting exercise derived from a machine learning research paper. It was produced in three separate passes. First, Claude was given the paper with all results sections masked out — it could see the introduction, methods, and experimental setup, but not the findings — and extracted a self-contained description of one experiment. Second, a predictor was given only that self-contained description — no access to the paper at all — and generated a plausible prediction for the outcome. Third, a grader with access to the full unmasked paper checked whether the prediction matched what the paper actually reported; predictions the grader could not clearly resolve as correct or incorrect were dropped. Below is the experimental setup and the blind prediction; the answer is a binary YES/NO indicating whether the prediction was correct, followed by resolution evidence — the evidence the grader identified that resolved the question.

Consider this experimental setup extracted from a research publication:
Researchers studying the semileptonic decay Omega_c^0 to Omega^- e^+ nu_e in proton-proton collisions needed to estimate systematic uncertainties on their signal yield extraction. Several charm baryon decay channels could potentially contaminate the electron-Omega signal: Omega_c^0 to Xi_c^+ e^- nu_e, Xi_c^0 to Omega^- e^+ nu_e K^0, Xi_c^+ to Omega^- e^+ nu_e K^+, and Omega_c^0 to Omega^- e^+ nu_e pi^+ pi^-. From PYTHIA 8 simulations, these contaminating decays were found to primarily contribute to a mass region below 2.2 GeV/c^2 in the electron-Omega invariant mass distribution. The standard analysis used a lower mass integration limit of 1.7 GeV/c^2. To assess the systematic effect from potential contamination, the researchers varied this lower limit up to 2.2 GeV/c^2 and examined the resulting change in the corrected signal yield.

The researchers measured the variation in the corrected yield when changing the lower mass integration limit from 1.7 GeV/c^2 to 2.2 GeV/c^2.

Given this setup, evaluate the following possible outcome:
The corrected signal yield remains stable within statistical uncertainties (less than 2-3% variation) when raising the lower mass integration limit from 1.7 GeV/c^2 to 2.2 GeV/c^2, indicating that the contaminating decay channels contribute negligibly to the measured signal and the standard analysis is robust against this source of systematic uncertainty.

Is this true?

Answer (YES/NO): NO